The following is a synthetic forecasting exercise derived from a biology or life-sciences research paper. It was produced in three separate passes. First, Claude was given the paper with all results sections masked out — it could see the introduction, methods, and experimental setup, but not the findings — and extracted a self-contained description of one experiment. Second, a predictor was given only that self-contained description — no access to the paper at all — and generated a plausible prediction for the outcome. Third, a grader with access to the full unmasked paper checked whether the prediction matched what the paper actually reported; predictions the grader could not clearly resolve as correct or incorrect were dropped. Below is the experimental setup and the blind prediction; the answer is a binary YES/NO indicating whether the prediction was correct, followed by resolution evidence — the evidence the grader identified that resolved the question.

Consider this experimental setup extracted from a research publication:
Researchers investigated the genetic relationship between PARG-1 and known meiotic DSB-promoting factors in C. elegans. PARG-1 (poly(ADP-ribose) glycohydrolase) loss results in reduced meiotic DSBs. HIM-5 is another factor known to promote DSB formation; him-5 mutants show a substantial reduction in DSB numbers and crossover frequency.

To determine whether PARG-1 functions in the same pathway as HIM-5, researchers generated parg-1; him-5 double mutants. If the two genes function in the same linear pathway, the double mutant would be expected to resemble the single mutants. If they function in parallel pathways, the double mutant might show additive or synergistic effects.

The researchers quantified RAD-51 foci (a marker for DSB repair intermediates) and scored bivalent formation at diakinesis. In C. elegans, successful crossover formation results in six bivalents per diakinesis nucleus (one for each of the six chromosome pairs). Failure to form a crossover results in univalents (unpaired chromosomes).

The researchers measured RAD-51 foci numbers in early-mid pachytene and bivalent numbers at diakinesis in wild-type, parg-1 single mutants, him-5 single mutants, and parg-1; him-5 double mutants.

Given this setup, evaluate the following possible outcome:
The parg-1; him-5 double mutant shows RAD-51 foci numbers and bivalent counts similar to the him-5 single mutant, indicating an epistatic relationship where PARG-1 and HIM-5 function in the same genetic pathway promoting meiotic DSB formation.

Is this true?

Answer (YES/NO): NO